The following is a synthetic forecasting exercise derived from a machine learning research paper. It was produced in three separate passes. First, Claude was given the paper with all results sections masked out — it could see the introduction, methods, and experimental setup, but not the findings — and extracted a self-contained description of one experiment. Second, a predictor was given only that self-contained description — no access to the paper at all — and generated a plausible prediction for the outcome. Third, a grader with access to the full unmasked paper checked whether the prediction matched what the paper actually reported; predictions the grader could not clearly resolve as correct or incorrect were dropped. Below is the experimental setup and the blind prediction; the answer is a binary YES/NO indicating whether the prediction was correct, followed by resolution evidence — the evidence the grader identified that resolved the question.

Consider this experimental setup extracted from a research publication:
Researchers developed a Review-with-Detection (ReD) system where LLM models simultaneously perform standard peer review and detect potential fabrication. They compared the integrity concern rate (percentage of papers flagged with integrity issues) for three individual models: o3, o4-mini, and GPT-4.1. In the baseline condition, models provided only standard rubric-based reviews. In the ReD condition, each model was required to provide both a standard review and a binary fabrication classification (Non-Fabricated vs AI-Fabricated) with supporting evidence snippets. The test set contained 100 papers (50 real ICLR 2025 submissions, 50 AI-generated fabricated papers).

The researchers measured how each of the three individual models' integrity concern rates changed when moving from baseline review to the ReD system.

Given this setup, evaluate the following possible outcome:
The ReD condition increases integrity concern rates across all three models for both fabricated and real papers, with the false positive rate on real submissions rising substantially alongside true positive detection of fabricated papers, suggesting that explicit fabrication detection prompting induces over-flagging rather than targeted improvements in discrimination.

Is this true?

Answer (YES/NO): NO